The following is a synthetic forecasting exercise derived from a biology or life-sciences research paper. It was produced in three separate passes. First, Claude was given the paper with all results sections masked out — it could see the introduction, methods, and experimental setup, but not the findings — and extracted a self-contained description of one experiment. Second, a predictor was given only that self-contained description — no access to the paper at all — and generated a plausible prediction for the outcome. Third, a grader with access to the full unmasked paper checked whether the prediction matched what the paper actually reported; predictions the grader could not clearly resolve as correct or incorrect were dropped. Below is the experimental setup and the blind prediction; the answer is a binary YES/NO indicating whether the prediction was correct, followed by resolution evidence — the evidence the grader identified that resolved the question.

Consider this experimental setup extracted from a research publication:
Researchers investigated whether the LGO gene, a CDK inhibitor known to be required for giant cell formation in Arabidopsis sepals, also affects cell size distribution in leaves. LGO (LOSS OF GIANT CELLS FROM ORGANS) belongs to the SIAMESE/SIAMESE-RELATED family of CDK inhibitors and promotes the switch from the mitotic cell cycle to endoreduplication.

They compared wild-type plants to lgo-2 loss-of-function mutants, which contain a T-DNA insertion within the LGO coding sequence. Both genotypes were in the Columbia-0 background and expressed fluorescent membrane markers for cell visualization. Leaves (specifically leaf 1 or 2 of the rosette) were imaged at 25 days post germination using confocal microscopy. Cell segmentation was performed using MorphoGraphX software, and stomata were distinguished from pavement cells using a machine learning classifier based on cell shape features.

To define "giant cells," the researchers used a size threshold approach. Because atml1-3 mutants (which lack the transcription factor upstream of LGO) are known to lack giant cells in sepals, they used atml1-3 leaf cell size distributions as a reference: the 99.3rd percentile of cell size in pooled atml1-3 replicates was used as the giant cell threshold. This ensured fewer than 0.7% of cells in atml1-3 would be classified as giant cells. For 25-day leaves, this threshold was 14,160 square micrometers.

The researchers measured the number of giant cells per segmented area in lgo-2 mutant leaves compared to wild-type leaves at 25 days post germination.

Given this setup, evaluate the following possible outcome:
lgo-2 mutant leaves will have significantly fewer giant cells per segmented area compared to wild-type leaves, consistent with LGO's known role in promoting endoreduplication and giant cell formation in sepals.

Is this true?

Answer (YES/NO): YES